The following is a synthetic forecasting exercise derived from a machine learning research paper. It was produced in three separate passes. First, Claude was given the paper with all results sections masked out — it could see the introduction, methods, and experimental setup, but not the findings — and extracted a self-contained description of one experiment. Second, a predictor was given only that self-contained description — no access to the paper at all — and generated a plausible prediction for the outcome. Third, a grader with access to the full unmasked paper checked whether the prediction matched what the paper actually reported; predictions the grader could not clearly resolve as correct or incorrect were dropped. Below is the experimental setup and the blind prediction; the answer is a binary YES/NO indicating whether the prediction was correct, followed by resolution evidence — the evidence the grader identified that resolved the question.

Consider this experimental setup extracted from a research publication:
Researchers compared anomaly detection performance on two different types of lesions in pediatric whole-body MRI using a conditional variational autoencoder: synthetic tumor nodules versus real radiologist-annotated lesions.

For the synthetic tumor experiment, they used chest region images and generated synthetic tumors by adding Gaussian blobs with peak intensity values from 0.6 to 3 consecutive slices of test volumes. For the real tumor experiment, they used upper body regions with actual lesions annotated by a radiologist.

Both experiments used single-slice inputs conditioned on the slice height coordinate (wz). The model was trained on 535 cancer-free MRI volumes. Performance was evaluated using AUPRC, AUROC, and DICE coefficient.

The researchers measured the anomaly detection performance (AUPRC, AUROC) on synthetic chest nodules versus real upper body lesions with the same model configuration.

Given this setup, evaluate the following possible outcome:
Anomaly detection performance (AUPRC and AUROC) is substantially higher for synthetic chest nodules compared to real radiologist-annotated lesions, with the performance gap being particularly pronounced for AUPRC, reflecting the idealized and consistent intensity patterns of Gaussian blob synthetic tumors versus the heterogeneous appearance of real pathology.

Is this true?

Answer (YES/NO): YES